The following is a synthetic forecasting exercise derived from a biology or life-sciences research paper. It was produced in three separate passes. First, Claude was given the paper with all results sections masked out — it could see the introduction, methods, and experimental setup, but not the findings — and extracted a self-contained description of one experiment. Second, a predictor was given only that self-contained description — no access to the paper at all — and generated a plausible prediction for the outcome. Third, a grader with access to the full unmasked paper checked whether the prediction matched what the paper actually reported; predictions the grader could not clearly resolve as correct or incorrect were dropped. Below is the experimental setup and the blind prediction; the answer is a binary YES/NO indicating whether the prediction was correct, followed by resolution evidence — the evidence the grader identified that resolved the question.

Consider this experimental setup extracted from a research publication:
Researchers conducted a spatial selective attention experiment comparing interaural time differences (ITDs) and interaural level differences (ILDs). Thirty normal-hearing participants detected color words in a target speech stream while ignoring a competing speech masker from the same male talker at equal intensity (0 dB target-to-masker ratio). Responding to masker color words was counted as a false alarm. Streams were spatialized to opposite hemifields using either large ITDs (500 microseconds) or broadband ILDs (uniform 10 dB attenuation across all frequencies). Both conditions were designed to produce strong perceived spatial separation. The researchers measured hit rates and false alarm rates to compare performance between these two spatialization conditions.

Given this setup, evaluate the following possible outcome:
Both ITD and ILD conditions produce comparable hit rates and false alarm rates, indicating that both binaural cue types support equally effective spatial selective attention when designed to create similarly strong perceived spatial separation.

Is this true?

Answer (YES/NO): YES